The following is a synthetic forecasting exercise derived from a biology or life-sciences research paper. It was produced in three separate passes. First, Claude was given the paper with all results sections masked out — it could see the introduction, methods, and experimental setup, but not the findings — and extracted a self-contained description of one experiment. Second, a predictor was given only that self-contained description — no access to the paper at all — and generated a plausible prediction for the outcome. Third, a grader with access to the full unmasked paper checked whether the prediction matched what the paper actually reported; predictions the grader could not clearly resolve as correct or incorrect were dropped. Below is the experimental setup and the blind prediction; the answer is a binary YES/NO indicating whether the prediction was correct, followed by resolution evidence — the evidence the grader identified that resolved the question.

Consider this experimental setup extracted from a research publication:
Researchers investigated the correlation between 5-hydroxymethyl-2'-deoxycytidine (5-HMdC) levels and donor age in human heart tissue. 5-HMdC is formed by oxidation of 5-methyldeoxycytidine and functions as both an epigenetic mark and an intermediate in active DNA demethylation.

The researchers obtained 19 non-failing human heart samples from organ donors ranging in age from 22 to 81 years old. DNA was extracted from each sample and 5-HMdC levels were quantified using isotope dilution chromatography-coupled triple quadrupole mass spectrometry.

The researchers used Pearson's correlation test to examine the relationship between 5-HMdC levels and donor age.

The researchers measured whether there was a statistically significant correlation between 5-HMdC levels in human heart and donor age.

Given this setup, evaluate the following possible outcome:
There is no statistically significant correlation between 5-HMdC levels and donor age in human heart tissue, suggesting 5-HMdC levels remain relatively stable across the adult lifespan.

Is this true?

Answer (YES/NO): NO